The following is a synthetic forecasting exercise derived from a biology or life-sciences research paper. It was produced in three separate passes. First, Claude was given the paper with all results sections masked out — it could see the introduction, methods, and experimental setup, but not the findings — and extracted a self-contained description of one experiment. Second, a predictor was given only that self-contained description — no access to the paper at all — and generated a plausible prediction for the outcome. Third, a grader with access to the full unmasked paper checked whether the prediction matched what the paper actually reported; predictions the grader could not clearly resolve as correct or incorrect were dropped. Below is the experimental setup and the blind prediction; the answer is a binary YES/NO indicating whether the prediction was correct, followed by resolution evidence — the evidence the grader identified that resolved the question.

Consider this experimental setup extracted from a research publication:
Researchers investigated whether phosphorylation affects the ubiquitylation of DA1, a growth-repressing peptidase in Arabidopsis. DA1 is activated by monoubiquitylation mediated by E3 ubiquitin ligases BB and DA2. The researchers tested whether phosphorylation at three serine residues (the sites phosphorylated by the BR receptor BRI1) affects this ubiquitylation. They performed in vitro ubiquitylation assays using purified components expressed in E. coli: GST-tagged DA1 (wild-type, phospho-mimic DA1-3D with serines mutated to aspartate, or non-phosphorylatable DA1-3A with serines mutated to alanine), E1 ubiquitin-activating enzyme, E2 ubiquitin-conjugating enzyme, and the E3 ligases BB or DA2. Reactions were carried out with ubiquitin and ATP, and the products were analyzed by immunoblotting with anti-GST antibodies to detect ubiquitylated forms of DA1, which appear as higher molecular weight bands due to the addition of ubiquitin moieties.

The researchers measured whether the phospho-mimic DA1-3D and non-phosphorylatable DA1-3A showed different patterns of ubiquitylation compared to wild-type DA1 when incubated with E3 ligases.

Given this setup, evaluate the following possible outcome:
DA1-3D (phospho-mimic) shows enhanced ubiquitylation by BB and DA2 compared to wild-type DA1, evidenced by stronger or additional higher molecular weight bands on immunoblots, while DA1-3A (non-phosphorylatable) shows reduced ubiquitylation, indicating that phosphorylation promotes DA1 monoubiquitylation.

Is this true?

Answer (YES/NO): NO